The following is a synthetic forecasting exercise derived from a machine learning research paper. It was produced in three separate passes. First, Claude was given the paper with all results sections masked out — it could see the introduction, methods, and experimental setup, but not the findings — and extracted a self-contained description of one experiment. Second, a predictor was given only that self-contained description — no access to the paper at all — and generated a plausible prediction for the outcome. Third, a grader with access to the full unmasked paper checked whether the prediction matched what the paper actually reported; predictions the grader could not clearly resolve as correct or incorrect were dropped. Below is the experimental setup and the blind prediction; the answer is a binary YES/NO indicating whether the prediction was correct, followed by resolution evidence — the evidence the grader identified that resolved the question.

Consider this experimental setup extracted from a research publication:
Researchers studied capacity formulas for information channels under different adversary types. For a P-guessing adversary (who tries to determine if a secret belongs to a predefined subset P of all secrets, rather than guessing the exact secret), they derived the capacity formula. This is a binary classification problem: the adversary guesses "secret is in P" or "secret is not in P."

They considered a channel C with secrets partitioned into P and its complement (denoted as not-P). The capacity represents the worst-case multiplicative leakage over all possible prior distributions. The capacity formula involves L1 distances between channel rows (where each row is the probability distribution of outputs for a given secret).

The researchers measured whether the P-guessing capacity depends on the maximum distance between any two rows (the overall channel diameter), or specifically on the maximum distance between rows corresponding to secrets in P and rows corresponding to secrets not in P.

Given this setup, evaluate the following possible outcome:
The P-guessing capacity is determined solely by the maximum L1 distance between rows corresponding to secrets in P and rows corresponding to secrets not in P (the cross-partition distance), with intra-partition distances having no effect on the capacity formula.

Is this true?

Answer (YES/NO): YES